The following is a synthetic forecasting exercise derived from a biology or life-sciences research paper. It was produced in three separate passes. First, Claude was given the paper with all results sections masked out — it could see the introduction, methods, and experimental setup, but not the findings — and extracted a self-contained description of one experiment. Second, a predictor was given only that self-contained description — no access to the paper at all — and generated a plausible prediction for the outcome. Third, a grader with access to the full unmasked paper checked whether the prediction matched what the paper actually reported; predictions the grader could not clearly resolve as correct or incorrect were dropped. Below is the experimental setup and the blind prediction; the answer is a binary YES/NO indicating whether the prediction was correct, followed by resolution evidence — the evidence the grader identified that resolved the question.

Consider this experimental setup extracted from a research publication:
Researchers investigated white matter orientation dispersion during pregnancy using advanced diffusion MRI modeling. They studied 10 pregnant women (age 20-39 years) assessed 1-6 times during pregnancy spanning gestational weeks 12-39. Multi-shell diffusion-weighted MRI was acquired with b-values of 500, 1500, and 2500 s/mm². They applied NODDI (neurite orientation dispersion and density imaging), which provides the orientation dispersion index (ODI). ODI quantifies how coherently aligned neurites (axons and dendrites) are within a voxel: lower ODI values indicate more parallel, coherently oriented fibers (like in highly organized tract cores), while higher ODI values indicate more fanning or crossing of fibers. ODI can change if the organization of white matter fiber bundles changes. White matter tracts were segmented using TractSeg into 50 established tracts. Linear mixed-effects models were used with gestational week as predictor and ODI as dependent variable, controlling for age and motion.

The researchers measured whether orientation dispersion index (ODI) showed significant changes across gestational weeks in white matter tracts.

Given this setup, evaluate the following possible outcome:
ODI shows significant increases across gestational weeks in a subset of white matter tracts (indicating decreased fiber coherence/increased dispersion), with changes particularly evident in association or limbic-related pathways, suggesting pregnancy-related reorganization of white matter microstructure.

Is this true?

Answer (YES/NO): NO